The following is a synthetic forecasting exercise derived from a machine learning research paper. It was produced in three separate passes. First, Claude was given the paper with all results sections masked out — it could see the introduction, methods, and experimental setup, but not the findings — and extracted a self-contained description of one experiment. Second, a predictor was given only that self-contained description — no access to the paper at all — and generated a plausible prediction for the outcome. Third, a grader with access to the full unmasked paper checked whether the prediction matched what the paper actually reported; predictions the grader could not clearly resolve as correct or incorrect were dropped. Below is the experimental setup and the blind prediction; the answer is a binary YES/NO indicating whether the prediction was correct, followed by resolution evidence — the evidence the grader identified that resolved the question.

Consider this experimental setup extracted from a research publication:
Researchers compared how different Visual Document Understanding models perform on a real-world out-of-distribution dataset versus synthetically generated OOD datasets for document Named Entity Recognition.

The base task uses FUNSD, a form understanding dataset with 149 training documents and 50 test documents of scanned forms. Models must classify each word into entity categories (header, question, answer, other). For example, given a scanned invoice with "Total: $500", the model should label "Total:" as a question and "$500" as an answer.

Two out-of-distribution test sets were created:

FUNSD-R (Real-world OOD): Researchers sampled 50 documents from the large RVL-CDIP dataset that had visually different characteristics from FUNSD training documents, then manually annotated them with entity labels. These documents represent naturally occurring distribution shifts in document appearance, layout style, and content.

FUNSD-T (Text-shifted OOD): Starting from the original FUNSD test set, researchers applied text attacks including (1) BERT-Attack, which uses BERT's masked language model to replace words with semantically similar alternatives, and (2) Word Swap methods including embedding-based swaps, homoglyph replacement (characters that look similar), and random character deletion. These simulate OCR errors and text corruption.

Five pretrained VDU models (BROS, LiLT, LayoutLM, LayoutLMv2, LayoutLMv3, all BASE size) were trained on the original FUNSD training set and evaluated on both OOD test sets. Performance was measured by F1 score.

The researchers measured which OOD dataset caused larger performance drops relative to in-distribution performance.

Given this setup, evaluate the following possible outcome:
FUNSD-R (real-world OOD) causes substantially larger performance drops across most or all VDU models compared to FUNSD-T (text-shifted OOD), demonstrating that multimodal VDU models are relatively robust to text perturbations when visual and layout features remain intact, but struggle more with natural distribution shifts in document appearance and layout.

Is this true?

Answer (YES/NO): YES